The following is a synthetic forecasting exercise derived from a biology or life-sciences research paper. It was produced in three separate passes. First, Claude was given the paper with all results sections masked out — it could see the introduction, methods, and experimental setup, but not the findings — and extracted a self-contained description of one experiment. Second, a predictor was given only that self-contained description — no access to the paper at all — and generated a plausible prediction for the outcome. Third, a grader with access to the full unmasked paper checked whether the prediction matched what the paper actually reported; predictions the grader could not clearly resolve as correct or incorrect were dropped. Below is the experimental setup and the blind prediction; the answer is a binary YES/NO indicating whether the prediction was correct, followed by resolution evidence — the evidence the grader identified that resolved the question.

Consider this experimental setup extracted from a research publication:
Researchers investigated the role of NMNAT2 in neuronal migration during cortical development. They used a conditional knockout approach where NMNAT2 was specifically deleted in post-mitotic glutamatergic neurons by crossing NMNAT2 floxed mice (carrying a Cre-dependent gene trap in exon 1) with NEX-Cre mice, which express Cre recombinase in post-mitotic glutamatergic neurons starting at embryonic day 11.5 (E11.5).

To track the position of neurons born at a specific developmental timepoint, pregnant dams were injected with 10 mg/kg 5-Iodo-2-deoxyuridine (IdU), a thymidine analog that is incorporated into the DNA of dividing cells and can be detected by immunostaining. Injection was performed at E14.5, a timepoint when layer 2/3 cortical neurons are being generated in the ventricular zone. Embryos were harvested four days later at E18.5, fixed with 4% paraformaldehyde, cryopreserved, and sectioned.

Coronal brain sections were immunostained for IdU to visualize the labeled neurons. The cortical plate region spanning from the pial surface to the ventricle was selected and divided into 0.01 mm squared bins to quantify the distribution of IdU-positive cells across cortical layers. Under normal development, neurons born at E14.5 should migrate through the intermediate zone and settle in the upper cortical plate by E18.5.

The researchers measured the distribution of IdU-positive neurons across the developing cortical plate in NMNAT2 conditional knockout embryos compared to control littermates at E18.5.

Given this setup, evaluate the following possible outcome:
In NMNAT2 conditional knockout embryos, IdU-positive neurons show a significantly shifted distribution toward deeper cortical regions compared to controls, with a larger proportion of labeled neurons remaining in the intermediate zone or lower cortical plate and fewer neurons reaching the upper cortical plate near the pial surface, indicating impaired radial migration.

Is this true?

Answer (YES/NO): NO